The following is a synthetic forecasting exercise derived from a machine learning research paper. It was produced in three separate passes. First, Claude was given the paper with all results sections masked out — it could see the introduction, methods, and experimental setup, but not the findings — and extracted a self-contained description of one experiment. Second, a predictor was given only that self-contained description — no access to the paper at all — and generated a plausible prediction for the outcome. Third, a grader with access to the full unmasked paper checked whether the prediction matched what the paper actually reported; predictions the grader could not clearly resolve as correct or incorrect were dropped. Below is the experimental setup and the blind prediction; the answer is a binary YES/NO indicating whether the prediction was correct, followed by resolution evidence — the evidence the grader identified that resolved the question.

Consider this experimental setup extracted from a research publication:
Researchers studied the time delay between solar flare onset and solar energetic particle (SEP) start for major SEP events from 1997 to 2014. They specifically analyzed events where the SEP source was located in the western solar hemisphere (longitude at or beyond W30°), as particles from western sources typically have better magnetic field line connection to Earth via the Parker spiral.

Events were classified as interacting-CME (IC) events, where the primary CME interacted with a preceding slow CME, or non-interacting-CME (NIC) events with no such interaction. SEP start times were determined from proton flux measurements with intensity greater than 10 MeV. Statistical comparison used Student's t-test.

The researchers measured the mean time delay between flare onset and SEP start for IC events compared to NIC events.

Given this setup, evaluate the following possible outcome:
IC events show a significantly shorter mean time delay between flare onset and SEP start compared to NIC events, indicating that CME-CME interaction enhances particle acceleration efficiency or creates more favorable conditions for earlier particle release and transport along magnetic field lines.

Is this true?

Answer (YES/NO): NO